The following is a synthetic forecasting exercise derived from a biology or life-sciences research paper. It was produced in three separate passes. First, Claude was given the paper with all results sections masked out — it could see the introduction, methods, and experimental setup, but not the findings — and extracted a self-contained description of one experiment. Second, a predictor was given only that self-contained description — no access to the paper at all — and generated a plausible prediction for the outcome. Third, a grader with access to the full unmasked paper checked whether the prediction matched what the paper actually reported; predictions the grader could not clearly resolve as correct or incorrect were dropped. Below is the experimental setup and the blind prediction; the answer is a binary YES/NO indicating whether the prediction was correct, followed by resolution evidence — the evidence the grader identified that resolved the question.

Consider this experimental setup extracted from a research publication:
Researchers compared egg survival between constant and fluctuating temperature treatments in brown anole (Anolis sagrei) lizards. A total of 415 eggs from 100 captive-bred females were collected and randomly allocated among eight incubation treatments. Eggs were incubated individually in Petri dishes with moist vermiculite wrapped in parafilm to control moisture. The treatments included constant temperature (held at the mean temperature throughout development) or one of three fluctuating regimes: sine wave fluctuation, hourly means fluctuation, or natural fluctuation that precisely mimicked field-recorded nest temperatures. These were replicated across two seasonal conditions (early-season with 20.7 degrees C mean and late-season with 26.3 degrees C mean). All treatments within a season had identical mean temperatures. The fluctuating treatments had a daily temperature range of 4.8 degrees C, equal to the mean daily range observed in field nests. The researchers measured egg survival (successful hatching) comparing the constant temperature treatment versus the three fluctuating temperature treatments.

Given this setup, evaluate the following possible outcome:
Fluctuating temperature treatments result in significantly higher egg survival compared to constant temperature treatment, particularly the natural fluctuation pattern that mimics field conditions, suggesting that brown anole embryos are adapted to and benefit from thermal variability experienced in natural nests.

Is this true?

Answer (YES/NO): NO